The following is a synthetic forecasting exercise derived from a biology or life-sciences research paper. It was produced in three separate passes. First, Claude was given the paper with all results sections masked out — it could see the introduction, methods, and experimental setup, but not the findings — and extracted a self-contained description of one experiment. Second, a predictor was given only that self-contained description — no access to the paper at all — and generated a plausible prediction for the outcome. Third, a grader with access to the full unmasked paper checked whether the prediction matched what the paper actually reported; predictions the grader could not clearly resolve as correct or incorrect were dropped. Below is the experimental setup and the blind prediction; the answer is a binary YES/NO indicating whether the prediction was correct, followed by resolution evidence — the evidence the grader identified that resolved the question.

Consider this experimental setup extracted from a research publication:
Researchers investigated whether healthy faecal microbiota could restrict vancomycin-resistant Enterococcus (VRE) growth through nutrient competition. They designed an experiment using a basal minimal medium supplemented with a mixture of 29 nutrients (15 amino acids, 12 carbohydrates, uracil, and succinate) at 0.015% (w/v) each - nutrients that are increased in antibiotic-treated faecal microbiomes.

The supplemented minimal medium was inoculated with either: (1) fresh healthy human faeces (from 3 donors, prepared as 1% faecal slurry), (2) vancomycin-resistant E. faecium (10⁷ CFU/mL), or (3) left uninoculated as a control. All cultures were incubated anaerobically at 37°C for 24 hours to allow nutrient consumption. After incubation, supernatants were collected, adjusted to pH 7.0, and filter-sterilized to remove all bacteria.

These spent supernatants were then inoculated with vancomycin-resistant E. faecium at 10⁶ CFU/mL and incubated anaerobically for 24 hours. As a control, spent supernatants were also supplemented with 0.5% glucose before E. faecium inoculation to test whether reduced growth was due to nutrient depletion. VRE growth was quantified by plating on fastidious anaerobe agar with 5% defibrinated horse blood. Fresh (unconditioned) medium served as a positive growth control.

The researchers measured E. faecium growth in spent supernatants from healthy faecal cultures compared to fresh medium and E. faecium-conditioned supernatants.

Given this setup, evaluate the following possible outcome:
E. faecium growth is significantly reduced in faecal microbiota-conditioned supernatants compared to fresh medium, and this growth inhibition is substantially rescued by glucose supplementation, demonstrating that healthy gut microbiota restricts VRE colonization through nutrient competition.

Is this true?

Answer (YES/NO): YES